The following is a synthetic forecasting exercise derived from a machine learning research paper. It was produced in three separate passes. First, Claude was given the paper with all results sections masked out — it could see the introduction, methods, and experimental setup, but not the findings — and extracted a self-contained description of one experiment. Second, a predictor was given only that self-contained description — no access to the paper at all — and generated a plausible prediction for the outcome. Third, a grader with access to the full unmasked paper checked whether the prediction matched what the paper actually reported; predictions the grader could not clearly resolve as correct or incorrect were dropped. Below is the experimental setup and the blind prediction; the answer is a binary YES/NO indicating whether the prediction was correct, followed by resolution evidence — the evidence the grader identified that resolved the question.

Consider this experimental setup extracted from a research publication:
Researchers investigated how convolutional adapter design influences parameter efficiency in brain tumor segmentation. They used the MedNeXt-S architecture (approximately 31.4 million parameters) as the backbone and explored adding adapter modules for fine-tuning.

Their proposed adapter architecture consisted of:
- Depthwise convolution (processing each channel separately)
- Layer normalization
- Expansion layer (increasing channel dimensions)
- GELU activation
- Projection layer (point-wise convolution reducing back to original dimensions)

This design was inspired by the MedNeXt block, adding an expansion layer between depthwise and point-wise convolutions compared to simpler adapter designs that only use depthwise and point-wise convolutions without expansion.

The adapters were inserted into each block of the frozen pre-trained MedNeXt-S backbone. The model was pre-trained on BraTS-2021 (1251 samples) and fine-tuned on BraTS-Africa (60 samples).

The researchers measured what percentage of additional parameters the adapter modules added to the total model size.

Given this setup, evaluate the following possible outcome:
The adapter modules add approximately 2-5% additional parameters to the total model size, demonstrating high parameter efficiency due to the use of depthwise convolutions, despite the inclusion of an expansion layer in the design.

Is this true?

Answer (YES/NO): NO